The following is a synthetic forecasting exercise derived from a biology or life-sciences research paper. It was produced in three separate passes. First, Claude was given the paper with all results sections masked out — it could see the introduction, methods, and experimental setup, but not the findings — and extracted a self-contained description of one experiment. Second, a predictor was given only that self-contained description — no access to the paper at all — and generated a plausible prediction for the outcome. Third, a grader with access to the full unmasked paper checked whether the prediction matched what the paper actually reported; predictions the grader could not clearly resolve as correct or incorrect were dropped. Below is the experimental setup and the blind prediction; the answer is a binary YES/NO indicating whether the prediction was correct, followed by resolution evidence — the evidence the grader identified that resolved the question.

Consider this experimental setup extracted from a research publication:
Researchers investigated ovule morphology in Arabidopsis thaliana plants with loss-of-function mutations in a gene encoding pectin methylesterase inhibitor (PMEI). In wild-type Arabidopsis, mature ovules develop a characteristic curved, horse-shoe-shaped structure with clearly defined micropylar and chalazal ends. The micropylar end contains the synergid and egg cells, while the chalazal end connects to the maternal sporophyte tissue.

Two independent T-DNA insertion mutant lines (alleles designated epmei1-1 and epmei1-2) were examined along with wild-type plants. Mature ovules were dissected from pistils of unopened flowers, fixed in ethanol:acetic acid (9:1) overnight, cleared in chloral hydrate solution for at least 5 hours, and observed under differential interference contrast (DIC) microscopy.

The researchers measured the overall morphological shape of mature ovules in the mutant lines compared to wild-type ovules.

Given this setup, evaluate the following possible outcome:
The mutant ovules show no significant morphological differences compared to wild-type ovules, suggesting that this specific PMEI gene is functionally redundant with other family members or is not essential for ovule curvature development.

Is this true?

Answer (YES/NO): NO